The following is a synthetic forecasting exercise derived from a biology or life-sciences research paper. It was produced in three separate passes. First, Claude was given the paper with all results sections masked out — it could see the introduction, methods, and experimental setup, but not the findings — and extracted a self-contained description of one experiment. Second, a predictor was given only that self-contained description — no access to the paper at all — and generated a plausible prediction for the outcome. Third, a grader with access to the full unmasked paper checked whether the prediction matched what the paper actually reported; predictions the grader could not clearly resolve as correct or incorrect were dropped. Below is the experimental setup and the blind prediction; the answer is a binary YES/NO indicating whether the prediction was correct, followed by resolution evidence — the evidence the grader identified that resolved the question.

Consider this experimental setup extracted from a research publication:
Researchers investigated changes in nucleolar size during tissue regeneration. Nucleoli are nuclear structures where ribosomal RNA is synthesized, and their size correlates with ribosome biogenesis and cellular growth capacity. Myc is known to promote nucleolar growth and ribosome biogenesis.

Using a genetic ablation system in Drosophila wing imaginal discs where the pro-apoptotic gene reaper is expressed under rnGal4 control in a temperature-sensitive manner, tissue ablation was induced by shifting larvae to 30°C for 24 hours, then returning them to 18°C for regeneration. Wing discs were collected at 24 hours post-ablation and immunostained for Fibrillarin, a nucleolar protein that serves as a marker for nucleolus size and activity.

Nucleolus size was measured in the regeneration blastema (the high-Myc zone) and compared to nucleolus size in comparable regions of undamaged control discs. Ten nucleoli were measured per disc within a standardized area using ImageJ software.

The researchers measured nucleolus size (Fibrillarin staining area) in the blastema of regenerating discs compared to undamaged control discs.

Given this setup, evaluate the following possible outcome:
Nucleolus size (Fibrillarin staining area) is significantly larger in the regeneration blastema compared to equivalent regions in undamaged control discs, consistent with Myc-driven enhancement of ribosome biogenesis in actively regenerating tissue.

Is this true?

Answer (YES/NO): YES